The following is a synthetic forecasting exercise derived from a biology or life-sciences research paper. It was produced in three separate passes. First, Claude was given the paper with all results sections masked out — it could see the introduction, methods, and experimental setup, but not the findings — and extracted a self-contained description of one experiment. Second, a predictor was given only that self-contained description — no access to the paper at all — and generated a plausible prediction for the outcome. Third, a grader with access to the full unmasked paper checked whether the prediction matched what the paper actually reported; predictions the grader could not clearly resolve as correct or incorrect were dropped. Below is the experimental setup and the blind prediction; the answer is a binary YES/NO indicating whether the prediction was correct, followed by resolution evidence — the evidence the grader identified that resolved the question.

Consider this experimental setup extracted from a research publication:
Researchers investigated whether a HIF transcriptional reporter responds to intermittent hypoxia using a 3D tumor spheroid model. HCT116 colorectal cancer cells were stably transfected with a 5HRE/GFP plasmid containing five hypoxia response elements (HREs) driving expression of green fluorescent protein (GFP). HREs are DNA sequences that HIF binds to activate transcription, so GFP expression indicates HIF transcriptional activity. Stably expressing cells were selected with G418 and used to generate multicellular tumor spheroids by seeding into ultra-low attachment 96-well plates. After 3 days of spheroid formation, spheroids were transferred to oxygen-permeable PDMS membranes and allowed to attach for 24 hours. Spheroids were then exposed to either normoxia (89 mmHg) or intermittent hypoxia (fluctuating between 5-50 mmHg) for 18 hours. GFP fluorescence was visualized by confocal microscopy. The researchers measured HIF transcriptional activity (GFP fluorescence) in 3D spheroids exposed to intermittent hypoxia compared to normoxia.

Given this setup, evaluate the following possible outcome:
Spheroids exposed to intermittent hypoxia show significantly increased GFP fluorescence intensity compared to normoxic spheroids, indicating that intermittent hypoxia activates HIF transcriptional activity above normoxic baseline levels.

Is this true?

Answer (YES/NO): YES